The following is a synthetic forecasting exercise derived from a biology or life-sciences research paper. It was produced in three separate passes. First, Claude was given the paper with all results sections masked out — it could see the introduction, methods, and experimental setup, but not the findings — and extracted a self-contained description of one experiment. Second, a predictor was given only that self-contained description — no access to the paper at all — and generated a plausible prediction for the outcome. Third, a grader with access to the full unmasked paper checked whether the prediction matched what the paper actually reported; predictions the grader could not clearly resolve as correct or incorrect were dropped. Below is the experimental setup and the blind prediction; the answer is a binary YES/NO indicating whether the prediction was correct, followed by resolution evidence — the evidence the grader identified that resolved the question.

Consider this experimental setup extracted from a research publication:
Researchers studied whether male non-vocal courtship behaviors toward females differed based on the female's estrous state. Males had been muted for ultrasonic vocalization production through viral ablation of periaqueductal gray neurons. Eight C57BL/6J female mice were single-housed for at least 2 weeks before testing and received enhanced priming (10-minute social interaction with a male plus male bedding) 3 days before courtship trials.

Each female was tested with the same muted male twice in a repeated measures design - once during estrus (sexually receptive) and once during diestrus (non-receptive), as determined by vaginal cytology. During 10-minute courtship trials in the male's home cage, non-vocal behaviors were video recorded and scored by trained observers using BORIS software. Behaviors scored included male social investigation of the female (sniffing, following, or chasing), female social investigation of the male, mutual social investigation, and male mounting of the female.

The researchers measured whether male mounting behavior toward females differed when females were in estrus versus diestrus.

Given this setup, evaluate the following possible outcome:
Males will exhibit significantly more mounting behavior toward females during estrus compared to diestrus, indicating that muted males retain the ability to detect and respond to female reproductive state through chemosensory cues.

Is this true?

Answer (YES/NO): NO